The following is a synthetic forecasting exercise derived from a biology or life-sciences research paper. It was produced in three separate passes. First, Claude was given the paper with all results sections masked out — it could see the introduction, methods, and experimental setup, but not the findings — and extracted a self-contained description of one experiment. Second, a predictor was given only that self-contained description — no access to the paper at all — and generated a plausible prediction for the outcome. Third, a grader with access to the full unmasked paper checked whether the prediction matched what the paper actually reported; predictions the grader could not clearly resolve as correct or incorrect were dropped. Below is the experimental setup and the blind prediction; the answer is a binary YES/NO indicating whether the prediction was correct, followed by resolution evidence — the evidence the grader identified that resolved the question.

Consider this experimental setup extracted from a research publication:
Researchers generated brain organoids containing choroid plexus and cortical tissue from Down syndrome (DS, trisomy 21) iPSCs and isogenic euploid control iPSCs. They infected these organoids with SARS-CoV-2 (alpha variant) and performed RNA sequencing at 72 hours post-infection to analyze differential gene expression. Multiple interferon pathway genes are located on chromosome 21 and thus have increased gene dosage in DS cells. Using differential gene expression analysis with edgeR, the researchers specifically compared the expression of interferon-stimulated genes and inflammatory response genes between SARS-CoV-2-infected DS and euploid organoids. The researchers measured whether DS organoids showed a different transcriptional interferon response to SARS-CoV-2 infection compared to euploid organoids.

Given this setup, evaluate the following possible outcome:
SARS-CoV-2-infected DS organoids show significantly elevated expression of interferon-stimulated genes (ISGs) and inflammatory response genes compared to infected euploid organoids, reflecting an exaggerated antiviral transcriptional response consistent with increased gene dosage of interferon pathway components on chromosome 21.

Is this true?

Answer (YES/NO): NO